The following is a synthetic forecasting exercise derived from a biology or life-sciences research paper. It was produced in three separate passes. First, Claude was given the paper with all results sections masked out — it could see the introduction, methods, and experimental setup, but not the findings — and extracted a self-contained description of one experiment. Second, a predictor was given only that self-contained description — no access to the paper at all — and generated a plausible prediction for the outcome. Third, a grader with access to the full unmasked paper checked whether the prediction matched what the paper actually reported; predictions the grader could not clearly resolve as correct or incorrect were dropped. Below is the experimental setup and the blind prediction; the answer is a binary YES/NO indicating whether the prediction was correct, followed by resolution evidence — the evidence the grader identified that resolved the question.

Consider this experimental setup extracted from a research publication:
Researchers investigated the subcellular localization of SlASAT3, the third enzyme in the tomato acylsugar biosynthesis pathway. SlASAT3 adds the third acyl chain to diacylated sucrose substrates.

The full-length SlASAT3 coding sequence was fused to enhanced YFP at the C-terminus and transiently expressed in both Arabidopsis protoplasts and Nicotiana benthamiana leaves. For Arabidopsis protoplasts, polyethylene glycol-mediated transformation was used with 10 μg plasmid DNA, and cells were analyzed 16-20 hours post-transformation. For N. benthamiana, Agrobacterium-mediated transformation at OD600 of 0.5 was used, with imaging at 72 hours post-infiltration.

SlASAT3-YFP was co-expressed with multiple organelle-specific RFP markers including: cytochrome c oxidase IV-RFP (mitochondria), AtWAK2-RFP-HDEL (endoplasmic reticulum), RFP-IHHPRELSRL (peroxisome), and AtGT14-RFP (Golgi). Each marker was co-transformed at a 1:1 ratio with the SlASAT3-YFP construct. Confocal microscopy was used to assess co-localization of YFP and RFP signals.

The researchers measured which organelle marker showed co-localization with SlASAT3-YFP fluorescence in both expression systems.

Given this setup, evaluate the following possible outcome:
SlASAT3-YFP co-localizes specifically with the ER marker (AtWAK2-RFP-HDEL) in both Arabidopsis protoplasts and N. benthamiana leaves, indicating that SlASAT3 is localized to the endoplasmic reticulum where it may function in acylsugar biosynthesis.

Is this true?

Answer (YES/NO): NO